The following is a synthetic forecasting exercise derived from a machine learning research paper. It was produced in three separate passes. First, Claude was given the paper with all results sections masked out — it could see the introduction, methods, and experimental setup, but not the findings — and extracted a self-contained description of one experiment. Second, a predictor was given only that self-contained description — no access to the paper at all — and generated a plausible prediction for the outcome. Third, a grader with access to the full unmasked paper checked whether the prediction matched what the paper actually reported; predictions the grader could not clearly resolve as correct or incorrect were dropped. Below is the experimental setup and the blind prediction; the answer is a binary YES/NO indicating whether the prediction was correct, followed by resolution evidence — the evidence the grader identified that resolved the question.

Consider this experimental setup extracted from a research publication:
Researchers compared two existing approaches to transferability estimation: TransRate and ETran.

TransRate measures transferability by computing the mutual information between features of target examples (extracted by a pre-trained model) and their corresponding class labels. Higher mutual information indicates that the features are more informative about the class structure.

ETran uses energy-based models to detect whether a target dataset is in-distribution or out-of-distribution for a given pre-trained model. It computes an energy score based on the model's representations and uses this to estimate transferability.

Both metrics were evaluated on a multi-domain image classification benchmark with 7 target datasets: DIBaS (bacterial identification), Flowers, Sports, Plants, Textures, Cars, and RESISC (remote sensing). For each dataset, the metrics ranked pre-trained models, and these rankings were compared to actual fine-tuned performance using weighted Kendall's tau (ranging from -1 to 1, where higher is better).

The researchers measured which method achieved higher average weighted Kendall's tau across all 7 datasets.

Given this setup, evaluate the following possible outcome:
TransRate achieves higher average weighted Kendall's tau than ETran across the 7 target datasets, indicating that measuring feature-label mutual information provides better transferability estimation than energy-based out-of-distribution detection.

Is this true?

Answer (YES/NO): YES